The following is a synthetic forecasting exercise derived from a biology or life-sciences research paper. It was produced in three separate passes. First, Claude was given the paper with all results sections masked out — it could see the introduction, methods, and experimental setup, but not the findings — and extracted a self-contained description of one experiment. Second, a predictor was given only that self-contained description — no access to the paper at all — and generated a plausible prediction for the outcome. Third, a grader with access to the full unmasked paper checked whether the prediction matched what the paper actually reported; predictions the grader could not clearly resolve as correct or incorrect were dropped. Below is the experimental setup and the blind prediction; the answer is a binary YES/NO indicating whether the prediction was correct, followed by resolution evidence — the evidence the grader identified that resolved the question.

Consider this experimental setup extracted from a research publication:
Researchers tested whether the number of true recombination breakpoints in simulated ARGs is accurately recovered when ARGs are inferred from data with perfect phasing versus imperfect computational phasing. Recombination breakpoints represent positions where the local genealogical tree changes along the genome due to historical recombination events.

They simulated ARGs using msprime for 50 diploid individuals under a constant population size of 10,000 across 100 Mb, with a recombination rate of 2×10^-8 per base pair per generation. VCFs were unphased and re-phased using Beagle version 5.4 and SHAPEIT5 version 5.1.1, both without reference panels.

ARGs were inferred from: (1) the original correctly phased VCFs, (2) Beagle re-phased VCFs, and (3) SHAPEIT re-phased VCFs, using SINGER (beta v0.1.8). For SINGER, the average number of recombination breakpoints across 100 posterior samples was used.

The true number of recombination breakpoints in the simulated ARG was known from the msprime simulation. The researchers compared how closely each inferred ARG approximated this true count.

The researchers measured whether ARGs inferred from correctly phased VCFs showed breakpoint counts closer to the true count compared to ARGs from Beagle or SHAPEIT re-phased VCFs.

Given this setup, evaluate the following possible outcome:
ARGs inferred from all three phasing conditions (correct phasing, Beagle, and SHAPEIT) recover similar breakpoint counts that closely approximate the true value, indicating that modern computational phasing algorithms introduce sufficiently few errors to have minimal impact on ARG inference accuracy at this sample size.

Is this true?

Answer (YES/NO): NO